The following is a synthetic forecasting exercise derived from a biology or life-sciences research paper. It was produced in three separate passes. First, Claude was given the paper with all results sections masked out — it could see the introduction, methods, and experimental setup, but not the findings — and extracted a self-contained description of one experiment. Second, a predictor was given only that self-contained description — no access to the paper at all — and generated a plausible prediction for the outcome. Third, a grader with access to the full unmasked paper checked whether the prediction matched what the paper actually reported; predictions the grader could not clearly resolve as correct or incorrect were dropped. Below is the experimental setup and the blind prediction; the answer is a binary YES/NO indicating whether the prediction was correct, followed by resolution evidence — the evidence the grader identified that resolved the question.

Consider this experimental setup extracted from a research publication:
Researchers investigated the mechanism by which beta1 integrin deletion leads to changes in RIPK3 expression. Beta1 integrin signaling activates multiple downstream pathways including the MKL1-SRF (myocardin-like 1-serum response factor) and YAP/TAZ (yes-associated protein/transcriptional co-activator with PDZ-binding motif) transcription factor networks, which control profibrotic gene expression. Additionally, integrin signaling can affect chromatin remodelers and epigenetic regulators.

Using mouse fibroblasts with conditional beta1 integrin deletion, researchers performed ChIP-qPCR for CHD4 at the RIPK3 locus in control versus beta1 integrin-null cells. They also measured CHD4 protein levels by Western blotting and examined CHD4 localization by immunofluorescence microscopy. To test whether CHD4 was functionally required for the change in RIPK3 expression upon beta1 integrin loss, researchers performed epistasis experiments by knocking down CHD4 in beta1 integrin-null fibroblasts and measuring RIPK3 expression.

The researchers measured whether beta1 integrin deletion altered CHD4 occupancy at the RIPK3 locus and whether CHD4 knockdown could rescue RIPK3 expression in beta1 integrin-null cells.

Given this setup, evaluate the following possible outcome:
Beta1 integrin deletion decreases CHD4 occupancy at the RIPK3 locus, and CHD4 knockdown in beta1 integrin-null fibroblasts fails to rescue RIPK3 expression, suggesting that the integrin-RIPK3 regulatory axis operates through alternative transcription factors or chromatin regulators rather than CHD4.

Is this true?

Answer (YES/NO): NO